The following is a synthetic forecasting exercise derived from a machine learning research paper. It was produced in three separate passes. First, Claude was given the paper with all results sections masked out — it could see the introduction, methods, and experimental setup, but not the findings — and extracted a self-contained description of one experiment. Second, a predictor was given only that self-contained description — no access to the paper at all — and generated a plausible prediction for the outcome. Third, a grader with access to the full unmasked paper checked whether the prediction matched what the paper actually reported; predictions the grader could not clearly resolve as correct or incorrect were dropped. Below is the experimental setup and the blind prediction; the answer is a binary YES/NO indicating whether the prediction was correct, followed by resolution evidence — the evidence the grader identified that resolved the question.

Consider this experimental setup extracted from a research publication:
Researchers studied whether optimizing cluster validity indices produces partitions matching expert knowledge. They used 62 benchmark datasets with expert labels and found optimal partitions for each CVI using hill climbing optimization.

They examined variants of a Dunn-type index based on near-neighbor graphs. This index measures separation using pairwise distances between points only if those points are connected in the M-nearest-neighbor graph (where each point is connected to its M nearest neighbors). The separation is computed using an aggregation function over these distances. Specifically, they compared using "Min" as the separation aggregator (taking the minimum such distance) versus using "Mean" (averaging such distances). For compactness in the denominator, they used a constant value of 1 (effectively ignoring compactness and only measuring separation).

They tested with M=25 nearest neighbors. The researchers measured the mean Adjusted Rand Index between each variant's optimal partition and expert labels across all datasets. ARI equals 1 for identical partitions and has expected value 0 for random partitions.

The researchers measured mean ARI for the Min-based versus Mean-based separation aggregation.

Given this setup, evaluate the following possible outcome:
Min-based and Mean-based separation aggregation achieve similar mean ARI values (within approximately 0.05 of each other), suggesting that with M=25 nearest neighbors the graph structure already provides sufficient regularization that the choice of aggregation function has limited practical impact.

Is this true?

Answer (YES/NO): NO